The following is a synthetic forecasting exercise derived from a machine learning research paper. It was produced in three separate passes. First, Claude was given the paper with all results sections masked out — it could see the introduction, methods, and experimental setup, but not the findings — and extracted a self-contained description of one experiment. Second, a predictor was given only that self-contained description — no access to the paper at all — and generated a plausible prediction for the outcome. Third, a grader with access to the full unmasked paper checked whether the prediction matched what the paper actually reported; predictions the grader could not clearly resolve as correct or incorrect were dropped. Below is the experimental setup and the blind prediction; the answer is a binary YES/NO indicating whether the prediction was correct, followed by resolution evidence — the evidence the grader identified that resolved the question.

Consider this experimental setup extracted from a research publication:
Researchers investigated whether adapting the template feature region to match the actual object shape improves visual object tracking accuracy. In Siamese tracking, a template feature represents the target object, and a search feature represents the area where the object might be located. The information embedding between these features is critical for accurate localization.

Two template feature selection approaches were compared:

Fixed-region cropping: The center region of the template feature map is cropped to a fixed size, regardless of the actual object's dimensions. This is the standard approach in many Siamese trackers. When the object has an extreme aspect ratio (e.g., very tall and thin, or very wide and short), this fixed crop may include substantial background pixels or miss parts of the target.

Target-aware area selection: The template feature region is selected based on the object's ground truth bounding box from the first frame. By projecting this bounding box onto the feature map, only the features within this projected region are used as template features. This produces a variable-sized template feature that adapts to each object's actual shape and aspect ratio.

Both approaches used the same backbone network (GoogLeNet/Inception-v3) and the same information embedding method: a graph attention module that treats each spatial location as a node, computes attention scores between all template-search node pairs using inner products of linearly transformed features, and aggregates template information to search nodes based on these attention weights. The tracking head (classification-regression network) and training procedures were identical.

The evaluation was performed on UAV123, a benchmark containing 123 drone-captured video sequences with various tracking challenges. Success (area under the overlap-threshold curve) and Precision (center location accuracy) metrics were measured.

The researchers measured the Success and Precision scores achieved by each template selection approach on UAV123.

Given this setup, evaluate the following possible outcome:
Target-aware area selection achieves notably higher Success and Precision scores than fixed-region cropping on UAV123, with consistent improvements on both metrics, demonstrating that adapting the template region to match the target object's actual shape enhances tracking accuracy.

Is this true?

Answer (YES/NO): YES